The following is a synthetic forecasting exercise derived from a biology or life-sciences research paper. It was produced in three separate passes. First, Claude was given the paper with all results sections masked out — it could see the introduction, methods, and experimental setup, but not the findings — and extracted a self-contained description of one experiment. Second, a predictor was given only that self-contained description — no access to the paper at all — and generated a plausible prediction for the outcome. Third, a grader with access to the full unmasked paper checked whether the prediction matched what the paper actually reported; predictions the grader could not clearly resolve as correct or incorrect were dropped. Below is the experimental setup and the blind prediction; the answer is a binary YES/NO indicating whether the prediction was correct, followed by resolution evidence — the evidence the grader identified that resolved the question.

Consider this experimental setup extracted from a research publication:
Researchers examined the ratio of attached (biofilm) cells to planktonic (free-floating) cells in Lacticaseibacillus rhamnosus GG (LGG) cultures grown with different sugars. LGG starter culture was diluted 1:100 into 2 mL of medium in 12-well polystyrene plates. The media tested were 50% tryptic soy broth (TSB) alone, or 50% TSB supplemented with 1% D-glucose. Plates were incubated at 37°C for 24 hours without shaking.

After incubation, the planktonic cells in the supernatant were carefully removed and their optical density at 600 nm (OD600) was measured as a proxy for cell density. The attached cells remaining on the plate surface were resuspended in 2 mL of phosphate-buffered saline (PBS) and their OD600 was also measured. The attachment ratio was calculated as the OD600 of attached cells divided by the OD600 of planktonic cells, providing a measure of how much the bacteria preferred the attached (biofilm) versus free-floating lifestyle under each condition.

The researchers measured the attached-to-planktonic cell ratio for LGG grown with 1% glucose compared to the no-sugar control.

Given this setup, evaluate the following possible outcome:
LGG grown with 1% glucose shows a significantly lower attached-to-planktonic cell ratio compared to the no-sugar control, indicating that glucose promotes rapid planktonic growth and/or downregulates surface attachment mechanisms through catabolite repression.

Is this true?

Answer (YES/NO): NO